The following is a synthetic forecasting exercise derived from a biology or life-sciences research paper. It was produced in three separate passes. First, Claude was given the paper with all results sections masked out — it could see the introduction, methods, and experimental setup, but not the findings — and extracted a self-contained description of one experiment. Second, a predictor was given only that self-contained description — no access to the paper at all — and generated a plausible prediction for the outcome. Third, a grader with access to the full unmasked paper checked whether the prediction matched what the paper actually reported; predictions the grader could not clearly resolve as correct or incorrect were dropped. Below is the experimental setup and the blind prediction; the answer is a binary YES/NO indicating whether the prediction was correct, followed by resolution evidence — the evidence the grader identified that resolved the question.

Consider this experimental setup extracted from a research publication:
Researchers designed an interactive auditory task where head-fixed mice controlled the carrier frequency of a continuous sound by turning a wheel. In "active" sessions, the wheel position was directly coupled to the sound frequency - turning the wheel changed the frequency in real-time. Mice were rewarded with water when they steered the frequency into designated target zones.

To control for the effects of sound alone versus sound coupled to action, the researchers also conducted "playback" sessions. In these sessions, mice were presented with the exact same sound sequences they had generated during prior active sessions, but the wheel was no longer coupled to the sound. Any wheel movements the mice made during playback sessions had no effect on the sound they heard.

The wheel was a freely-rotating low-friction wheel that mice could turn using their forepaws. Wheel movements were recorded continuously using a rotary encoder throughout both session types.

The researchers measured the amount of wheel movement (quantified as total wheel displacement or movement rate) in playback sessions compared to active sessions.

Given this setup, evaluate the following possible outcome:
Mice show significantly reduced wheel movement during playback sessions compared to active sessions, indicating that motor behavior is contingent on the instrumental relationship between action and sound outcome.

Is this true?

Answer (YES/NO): YES